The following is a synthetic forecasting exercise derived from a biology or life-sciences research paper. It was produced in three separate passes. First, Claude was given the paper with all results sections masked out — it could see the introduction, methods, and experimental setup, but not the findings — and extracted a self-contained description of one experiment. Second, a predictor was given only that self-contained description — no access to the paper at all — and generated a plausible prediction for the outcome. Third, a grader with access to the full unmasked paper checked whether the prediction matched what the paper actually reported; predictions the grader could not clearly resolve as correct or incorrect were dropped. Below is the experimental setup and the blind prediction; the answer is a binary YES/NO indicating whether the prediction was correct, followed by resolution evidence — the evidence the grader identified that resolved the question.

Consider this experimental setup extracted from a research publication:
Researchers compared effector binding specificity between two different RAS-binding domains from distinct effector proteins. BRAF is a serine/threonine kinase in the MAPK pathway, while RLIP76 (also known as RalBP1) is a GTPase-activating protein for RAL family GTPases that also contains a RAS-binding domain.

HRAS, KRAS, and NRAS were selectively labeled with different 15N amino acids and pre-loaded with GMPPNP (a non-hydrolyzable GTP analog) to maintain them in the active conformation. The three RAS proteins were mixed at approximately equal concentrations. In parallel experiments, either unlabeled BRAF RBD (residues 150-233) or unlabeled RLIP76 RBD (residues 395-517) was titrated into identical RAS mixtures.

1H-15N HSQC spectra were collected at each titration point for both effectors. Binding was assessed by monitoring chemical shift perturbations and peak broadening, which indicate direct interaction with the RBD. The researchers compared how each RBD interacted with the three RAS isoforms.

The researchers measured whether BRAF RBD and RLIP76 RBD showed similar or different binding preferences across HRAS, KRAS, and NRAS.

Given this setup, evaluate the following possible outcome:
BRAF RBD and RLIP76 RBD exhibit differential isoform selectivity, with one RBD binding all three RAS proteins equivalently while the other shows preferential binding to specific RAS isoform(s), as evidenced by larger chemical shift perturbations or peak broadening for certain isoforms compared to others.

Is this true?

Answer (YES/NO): NO